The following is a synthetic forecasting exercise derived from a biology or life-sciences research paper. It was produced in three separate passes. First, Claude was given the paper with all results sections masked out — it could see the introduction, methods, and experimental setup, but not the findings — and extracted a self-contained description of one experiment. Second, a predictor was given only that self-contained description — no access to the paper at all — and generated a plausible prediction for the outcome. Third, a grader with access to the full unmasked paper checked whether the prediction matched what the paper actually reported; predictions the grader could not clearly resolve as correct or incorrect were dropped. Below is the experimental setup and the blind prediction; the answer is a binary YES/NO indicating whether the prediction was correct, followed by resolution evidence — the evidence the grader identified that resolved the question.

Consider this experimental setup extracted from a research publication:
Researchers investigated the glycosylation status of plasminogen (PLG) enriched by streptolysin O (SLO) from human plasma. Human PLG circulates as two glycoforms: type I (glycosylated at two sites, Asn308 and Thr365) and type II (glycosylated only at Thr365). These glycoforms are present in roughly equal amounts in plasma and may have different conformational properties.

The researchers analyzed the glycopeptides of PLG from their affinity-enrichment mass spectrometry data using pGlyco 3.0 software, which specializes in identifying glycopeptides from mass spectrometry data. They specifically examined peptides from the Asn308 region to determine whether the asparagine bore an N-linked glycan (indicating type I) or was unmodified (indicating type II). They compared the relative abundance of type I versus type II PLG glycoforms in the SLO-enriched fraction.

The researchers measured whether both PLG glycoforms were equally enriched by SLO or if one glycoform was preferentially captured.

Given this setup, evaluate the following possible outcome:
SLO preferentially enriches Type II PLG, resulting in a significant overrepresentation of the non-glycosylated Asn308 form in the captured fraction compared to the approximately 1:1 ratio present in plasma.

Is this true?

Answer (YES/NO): NO